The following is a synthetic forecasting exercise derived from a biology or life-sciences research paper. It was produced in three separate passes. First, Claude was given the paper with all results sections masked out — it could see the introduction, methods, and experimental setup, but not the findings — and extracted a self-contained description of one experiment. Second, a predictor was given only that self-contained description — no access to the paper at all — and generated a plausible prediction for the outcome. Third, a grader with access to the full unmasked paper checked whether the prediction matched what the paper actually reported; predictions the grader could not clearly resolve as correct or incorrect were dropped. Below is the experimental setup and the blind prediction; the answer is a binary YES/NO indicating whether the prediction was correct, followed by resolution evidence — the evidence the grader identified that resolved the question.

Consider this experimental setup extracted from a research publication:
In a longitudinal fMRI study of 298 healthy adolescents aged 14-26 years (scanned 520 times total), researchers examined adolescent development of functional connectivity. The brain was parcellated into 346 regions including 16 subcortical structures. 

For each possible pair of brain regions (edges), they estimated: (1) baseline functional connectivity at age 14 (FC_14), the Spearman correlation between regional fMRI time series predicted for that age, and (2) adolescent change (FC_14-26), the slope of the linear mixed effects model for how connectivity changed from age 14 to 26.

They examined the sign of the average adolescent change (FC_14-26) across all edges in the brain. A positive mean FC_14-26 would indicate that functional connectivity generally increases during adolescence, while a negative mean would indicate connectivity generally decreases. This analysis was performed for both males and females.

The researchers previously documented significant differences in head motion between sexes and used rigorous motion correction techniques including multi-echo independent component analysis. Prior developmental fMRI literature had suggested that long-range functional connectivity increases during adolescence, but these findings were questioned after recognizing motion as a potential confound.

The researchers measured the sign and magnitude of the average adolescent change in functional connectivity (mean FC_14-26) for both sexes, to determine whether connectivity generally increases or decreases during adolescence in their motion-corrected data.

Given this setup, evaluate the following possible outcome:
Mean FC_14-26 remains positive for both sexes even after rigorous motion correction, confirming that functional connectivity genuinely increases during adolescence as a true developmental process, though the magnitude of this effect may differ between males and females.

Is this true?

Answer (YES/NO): YES